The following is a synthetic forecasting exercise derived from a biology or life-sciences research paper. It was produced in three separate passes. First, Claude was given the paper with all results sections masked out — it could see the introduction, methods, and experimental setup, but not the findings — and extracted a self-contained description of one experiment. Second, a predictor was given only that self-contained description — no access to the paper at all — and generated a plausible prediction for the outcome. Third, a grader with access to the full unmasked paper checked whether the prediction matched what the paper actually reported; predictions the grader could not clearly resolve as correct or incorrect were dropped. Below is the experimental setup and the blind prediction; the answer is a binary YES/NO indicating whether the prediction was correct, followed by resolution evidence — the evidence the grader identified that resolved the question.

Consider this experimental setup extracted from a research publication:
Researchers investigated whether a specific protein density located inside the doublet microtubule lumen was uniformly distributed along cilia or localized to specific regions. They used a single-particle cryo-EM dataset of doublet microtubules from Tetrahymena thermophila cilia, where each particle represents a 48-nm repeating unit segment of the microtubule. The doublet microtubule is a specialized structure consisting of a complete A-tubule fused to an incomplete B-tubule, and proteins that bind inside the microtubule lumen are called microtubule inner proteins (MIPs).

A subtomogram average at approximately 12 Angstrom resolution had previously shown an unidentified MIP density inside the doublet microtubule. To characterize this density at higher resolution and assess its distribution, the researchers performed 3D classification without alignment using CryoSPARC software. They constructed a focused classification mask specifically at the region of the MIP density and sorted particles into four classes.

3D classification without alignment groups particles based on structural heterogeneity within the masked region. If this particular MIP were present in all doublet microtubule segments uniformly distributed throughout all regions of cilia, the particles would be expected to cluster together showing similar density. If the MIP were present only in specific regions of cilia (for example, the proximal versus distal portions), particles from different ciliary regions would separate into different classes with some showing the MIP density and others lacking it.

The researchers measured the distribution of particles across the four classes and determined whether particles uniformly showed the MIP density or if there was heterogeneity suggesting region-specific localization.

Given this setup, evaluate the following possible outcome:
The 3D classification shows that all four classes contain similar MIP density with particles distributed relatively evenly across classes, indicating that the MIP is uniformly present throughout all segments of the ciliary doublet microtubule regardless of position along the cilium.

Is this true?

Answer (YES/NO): NO